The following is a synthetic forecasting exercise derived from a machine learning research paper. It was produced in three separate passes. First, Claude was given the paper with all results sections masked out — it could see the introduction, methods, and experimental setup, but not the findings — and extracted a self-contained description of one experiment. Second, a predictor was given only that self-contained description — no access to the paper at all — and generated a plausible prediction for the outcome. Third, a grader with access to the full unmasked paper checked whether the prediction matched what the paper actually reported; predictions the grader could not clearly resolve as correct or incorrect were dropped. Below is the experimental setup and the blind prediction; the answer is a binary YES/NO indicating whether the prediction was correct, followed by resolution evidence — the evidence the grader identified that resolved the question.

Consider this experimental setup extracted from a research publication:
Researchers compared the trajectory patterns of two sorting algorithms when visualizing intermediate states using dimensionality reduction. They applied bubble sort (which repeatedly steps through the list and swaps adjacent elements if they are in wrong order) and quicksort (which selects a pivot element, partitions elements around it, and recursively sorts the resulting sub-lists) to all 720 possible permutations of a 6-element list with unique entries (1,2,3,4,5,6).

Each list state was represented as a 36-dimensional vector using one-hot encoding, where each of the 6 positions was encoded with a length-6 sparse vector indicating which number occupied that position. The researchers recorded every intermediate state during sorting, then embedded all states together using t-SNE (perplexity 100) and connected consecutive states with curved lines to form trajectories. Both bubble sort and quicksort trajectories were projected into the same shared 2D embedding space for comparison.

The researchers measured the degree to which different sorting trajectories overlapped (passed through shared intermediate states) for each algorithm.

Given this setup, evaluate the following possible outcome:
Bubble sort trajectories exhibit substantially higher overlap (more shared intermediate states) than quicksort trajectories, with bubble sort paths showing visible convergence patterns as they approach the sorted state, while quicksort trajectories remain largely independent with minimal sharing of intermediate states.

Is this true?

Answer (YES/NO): YES